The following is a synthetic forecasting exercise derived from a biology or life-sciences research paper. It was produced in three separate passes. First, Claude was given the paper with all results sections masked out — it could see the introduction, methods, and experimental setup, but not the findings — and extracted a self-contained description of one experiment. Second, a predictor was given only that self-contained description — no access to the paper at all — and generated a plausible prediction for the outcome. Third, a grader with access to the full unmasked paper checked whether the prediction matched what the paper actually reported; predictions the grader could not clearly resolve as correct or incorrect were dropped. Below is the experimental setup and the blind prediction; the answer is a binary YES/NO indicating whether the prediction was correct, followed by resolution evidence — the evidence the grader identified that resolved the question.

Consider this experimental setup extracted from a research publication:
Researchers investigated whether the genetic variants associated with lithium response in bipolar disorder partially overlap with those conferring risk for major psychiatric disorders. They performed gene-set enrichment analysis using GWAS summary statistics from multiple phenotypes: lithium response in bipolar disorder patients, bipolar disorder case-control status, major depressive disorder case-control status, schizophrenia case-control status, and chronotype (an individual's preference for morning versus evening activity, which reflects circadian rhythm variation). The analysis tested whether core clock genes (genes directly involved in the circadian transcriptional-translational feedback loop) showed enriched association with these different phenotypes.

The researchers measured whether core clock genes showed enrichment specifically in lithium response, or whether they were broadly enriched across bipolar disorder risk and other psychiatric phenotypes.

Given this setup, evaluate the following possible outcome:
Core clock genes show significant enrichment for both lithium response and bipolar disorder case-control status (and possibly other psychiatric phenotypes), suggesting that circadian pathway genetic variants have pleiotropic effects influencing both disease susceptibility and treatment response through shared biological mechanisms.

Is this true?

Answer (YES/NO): NO